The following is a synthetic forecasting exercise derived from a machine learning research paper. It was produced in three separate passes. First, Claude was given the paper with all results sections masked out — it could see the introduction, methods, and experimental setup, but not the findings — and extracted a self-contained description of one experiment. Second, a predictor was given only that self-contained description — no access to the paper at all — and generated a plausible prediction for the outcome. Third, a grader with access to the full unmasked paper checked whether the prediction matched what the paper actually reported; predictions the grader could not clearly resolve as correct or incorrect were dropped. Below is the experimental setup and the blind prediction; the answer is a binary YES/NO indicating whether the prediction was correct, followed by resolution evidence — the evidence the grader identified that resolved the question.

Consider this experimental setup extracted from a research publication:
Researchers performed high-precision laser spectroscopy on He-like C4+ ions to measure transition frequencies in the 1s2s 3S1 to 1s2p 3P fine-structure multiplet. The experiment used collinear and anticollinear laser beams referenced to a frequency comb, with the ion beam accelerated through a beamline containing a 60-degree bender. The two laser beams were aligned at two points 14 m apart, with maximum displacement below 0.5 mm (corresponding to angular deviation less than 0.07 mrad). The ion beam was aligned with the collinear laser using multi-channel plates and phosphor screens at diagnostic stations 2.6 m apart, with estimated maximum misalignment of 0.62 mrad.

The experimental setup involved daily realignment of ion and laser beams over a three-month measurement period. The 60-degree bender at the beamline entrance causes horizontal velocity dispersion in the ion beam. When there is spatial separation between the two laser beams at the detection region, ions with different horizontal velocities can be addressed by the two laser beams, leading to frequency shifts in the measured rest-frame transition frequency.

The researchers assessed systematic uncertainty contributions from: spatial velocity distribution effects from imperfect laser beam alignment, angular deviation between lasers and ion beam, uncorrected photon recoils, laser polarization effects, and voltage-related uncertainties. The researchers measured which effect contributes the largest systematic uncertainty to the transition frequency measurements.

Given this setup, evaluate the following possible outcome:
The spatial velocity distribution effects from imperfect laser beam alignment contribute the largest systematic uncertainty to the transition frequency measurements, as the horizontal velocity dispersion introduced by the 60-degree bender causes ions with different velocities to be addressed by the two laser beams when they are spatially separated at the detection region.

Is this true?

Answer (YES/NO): YES